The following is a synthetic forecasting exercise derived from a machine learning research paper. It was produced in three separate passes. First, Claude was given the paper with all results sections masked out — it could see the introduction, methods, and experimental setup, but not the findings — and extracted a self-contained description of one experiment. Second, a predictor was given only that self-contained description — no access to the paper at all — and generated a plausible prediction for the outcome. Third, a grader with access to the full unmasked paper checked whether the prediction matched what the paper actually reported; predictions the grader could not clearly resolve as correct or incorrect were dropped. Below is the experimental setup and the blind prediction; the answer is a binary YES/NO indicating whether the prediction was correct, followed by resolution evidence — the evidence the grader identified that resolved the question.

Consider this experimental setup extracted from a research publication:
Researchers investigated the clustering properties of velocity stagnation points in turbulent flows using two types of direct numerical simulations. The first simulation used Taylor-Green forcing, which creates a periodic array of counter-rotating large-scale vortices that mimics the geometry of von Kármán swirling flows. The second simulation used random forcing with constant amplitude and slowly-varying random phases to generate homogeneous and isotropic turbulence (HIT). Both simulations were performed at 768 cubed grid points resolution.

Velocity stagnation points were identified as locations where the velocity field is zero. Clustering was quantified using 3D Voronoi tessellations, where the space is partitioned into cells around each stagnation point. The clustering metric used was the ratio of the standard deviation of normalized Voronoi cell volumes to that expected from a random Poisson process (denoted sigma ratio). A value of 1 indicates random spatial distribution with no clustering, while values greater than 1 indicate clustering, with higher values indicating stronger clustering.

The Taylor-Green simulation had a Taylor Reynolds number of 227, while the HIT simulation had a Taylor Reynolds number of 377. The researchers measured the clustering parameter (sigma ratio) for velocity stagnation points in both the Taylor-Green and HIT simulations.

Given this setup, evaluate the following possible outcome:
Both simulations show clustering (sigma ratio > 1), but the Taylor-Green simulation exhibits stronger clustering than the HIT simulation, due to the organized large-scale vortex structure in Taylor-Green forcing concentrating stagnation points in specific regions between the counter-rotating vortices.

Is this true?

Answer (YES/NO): NO